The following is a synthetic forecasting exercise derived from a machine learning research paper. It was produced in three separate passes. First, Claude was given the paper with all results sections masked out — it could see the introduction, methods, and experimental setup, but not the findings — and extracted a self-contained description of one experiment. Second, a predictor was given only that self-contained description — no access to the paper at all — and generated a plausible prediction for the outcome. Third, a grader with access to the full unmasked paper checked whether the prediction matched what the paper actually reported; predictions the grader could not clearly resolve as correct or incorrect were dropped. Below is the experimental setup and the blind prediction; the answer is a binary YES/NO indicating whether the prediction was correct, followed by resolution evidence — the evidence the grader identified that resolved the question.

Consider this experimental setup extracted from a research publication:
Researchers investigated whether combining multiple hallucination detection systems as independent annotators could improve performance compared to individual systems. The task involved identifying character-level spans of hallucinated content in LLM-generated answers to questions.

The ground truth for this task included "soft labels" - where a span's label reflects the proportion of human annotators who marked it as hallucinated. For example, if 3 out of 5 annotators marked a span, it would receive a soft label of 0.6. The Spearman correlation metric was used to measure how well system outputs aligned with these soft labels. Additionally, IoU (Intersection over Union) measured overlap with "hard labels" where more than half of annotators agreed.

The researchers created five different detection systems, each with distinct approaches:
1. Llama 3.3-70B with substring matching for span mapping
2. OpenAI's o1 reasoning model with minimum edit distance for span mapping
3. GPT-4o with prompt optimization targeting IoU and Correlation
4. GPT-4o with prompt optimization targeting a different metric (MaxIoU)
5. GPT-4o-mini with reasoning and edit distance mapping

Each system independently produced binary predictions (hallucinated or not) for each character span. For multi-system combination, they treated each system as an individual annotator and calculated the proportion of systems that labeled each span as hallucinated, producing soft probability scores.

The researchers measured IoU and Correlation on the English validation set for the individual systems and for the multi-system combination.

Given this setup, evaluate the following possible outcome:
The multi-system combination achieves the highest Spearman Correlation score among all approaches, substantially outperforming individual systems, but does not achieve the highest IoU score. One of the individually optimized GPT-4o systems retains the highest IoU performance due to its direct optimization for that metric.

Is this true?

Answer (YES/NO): NO